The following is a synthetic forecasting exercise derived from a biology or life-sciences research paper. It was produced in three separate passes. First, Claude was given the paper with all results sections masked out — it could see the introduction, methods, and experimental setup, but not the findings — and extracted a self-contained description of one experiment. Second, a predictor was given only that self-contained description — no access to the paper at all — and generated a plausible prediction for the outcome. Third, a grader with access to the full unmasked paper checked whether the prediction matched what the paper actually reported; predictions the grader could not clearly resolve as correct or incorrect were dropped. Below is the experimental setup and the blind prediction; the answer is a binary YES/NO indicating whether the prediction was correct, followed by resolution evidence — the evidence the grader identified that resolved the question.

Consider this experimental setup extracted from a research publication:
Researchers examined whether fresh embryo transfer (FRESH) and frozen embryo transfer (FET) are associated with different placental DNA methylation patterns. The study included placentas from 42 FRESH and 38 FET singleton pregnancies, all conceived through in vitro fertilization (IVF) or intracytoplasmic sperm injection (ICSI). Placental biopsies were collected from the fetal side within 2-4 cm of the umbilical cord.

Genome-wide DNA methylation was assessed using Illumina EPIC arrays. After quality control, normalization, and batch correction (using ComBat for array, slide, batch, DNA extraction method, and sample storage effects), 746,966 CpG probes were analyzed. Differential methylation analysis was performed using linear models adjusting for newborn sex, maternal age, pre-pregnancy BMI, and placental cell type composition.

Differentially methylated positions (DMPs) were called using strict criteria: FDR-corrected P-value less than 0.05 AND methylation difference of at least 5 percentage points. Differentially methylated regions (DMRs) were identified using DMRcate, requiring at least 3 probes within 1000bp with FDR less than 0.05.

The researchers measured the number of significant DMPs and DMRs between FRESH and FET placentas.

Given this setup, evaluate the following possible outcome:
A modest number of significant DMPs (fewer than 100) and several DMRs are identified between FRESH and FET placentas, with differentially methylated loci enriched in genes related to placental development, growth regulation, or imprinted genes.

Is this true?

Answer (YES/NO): NO